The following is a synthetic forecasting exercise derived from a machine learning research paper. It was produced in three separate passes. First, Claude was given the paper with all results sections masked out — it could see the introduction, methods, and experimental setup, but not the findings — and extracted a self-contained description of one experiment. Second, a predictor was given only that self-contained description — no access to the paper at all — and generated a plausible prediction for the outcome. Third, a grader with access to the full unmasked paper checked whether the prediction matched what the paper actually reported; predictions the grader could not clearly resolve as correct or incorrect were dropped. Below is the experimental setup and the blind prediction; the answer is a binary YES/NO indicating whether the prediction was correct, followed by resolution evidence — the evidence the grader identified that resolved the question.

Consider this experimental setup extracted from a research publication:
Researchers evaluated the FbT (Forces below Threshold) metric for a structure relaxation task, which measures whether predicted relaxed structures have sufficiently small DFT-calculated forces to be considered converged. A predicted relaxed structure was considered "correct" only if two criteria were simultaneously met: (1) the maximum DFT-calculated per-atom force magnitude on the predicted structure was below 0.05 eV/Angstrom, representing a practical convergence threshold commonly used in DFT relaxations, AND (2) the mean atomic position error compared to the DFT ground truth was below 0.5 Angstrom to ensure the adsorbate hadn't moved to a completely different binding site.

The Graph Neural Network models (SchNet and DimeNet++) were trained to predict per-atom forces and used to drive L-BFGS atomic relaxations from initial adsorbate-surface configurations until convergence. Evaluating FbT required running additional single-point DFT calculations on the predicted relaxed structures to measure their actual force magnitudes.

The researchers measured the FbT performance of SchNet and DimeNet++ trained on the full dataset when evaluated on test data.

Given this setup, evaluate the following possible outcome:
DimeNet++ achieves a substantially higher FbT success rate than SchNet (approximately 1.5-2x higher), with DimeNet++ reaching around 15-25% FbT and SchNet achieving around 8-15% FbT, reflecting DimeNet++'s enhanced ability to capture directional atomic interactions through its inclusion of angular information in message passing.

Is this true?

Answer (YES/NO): NO